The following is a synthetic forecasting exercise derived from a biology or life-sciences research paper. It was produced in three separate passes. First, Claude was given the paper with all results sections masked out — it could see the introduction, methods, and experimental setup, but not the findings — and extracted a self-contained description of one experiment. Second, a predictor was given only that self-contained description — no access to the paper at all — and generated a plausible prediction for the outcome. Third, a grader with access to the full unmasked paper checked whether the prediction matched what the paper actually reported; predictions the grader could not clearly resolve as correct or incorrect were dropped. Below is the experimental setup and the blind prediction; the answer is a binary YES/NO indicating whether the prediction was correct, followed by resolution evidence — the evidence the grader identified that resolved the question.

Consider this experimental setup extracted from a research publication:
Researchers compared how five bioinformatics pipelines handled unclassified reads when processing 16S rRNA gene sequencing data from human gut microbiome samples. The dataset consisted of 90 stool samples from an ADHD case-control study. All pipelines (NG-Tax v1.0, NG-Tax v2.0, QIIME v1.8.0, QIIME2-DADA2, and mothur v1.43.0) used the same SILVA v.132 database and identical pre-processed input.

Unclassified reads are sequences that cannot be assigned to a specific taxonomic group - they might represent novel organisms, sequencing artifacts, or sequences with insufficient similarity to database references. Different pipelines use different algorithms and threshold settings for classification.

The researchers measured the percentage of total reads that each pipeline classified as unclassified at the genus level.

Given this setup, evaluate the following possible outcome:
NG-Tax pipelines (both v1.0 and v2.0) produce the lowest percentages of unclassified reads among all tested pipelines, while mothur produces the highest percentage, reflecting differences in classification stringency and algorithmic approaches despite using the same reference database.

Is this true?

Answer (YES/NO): NO